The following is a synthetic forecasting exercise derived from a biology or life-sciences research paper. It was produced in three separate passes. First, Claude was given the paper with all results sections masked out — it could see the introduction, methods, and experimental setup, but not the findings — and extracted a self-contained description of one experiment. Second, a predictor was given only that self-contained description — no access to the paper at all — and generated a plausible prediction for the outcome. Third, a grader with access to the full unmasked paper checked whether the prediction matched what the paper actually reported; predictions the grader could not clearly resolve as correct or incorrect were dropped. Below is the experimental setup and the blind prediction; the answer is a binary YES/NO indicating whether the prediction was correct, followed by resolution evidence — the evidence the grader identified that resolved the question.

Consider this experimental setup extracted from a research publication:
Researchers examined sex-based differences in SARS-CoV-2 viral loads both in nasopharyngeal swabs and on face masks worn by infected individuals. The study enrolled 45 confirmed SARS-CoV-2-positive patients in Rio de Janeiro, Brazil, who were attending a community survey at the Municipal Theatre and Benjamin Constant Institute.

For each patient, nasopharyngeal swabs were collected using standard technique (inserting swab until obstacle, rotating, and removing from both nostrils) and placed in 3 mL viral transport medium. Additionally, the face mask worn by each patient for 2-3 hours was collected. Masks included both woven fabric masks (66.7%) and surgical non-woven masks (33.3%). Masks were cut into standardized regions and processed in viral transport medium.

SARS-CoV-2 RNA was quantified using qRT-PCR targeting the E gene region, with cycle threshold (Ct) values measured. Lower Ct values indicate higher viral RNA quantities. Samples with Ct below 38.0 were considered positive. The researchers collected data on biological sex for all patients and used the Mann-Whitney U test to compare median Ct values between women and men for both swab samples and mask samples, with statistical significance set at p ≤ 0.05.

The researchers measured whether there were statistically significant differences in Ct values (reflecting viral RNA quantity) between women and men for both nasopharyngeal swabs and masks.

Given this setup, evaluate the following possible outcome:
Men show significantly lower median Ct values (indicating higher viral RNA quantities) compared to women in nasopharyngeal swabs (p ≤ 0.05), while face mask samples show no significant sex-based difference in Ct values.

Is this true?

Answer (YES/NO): NO